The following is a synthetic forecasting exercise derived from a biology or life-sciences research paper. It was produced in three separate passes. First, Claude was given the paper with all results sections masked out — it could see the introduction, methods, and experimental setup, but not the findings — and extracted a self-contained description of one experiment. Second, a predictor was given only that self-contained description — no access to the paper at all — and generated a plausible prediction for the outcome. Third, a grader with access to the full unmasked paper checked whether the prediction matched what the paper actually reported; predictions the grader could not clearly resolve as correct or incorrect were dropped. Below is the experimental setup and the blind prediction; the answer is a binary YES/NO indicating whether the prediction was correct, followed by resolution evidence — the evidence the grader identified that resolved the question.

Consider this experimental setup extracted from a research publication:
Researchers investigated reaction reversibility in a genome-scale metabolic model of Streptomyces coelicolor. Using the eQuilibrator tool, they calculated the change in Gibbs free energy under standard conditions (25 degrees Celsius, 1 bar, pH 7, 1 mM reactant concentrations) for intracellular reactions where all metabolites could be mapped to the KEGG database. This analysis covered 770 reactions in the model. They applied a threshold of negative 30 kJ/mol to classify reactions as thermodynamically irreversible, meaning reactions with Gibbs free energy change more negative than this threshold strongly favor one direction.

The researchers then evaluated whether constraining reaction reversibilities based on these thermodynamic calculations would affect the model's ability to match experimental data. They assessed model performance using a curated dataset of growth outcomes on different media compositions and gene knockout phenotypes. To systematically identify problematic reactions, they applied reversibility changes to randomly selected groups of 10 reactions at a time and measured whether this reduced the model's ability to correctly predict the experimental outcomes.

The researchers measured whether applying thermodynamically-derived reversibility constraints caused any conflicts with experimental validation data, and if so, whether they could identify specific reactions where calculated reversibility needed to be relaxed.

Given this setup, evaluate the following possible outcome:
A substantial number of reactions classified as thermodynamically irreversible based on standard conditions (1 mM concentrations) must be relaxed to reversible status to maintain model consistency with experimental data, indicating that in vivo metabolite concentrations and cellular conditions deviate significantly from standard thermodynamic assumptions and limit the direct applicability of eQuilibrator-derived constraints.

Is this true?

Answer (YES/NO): NO